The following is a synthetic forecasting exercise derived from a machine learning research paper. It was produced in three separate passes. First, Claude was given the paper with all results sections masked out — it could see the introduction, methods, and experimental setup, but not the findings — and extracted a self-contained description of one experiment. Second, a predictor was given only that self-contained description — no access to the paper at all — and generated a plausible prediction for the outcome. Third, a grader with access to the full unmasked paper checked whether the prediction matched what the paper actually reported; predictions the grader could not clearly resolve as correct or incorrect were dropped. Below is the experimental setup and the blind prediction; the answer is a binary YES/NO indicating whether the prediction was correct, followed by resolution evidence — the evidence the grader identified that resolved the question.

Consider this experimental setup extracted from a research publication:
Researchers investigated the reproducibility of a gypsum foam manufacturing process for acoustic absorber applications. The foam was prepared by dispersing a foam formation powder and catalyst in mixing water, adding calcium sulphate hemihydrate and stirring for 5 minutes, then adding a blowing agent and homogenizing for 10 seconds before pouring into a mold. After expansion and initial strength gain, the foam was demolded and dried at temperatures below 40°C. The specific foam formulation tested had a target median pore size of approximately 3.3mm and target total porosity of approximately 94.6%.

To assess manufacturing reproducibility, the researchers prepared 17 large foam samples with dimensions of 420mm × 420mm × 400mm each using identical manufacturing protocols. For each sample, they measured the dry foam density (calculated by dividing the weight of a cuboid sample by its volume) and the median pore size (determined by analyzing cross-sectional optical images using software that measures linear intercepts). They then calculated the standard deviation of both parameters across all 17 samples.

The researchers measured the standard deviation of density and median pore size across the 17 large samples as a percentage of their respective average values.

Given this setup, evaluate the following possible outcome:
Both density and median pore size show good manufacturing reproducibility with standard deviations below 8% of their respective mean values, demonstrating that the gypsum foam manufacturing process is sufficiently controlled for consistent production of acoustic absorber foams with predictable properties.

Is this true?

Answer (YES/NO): YES